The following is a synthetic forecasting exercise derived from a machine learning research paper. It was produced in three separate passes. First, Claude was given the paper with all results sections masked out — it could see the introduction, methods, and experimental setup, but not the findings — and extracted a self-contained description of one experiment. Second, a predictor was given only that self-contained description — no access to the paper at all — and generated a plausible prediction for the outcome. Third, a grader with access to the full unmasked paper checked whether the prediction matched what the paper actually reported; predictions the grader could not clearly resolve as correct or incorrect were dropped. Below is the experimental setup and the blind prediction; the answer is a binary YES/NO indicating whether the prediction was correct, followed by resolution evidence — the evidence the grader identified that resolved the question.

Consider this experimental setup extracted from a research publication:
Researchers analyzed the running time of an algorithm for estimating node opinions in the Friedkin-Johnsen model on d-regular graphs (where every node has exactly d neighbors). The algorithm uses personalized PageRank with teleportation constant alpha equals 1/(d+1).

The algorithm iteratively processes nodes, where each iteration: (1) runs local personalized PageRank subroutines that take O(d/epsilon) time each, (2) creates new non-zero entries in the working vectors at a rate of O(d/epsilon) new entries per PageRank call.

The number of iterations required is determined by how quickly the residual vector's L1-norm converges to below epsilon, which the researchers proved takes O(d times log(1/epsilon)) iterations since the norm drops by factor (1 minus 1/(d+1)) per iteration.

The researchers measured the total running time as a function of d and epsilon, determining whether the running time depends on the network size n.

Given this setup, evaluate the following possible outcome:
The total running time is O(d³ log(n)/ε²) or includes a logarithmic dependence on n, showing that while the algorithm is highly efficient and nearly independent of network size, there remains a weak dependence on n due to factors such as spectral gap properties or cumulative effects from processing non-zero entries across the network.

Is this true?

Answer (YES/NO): NO